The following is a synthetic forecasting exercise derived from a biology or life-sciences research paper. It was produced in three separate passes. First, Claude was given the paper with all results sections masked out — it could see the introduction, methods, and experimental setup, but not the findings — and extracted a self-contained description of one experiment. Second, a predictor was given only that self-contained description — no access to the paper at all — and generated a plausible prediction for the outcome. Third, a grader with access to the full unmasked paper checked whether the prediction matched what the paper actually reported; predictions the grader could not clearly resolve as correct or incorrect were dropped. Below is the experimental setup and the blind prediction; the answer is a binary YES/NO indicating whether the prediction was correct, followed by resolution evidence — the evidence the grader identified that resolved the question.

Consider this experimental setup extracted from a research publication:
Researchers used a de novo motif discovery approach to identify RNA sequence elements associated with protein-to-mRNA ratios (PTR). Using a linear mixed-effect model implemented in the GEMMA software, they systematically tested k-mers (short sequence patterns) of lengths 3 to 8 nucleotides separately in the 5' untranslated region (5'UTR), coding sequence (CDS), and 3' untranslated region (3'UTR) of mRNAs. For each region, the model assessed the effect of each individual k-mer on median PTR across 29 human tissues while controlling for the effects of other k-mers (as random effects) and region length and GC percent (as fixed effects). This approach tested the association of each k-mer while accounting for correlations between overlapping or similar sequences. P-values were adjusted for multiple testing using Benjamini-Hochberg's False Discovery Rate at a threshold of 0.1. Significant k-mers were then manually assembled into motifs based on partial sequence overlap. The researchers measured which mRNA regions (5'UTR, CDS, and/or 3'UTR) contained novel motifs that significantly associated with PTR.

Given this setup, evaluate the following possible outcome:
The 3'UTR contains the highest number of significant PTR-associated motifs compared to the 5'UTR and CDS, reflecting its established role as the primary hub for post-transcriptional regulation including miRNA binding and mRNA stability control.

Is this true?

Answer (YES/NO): YES